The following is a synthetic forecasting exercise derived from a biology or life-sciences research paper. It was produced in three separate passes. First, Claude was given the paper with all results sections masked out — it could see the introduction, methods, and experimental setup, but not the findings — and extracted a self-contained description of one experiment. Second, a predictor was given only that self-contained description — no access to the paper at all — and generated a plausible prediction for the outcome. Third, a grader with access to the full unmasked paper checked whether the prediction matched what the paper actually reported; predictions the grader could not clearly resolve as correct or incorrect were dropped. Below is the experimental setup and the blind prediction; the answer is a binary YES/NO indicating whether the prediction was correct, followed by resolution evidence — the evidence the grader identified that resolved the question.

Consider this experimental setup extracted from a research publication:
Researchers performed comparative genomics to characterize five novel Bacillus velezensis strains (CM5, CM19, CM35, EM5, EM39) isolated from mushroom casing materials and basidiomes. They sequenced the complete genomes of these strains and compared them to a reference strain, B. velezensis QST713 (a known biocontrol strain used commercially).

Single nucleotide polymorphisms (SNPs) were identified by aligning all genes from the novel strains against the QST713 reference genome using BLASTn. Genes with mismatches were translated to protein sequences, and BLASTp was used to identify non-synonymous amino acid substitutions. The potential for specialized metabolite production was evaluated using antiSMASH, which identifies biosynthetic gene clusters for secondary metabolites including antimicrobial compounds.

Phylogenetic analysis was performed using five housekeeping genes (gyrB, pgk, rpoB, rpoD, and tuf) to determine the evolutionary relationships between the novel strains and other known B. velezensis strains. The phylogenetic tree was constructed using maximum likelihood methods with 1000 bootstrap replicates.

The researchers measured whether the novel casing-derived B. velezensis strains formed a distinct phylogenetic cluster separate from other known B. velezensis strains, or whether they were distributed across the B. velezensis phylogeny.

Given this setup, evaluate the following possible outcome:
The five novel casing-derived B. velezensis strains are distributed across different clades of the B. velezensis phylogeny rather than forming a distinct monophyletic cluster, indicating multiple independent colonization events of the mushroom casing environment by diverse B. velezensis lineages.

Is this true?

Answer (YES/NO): NO